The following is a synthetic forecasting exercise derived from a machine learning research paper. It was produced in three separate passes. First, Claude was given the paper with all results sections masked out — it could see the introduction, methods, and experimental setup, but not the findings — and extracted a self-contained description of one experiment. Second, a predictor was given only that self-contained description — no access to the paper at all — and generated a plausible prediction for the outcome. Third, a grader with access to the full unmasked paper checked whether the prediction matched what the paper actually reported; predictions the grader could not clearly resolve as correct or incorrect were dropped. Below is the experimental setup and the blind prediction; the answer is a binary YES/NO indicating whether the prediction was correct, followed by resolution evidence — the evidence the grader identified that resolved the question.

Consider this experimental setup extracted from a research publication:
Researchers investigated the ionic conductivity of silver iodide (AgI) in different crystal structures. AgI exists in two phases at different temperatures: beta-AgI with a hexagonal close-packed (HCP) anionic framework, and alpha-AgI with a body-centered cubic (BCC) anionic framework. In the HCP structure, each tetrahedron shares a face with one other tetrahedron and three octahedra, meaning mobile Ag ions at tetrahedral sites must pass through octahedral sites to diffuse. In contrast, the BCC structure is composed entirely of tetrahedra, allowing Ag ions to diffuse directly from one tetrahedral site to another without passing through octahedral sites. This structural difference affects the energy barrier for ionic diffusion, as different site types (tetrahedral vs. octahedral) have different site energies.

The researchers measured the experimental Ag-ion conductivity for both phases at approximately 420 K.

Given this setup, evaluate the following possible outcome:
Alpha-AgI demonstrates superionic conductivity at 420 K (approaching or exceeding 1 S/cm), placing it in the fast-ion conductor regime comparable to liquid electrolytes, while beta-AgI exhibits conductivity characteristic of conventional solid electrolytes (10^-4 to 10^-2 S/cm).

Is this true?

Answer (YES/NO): YES